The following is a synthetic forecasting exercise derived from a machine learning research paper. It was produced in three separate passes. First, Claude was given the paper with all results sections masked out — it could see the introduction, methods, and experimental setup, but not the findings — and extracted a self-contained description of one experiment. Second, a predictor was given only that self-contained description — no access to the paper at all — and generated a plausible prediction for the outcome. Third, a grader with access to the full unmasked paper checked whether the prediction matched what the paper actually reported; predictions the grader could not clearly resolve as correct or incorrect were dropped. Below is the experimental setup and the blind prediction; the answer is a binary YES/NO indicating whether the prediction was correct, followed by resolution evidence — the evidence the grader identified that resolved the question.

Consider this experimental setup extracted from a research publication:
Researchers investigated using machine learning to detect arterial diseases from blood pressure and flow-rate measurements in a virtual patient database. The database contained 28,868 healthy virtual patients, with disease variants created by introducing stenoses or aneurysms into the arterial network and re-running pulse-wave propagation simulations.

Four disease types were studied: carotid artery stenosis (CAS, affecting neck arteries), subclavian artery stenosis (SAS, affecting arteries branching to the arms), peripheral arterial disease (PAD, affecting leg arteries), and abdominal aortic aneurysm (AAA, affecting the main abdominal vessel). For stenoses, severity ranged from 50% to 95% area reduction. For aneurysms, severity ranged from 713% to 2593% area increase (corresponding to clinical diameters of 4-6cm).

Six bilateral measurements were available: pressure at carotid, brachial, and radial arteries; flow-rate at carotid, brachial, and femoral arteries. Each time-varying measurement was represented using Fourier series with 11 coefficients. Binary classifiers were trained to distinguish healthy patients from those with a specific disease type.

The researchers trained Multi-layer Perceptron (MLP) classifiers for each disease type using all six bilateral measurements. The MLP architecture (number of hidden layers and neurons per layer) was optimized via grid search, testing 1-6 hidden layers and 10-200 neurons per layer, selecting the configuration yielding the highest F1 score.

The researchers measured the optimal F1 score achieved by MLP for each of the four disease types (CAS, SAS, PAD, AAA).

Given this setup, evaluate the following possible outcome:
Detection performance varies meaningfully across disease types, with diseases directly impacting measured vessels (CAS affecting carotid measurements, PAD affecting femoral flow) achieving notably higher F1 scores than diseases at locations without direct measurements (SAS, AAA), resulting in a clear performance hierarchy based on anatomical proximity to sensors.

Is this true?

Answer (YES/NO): NO